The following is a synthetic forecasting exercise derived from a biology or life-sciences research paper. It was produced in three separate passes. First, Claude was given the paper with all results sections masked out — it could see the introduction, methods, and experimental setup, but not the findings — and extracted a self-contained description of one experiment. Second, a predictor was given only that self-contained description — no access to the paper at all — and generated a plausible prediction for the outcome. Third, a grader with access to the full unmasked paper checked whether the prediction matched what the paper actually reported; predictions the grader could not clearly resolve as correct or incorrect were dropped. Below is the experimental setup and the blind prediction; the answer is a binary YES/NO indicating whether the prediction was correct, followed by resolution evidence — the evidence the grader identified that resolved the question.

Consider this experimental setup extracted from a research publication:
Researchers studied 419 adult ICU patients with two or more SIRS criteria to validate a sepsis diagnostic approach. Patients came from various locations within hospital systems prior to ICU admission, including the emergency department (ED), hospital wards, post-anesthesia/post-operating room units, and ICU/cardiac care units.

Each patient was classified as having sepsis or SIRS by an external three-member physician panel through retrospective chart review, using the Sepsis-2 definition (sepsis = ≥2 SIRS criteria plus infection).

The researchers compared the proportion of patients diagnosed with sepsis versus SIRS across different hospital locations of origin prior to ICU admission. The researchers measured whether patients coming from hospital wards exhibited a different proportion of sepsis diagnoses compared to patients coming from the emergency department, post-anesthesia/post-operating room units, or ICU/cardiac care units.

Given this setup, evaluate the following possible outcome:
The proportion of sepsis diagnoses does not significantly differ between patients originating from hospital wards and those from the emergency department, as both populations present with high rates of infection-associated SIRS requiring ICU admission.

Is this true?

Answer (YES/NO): NO